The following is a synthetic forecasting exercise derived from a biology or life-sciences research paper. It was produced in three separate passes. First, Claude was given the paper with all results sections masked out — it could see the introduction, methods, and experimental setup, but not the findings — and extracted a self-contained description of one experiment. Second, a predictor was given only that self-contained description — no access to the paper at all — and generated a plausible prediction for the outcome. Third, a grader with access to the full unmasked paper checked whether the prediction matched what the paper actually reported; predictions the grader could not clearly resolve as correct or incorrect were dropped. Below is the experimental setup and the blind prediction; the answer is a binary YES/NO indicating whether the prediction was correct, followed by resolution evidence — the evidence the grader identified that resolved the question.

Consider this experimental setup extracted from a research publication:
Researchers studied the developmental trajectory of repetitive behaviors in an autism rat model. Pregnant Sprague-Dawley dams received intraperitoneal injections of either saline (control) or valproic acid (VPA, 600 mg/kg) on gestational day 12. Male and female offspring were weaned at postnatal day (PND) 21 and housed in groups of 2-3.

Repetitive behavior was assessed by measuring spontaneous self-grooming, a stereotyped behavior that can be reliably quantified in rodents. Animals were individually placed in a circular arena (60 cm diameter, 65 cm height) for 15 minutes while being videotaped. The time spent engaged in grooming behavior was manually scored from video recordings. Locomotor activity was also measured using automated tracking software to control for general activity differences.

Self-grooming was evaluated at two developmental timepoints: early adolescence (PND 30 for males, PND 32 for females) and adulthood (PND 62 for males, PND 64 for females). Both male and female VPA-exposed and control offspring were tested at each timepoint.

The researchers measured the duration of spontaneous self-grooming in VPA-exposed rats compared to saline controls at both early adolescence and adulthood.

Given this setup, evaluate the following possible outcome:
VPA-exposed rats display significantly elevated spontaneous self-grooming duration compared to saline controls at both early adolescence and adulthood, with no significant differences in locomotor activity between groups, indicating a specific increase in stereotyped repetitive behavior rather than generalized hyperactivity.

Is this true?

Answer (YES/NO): NO